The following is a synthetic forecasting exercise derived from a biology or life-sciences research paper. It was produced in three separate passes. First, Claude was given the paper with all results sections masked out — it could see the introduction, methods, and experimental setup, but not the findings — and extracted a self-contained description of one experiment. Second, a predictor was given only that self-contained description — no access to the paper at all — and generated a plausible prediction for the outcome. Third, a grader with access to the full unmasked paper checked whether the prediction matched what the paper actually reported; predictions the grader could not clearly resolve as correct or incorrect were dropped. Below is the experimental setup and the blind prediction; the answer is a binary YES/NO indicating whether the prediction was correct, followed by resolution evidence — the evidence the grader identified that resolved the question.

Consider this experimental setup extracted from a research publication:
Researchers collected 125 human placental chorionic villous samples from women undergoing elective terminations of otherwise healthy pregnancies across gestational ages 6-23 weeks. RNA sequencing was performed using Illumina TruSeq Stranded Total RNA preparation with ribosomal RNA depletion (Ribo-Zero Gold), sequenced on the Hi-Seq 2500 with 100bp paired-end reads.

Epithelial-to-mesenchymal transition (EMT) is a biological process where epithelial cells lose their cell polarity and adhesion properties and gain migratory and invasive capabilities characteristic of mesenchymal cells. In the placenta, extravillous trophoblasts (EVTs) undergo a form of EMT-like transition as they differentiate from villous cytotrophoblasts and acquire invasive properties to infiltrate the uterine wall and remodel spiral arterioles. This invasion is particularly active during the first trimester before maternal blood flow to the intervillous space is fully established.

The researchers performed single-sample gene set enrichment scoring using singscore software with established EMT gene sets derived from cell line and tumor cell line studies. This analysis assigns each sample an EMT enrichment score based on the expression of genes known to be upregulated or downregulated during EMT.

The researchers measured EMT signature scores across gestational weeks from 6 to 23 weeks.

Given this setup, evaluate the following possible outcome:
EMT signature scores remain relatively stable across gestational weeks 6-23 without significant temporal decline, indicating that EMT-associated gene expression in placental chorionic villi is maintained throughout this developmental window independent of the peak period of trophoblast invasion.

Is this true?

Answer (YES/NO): NO